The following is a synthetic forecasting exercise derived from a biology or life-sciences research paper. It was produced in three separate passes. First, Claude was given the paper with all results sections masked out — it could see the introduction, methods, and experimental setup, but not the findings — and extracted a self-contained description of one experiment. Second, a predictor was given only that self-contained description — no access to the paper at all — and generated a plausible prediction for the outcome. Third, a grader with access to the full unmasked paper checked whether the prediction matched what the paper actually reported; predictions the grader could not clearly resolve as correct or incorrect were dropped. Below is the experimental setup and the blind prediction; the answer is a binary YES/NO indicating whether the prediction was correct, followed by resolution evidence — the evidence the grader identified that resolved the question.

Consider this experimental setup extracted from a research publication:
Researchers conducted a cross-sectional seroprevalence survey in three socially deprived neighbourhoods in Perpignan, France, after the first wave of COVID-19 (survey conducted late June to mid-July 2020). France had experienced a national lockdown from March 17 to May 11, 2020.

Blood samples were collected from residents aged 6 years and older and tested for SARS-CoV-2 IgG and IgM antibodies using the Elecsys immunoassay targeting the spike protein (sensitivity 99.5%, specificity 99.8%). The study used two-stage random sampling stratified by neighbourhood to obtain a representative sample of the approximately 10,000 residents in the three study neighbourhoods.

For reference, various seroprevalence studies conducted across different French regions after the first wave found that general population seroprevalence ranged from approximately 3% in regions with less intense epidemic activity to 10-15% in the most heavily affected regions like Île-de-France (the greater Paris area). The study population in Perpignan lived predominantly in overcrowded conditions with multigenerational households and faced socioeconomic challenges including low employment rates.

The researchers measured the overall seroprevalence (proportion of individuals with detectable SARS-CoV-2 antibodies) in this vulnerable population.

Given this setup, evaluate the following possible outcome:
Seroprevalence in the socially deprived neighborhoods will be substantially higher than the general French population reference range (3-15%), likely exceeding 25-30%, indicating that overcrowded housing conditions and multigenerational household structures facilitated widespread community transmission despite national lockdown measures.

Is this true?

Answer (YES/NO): YES